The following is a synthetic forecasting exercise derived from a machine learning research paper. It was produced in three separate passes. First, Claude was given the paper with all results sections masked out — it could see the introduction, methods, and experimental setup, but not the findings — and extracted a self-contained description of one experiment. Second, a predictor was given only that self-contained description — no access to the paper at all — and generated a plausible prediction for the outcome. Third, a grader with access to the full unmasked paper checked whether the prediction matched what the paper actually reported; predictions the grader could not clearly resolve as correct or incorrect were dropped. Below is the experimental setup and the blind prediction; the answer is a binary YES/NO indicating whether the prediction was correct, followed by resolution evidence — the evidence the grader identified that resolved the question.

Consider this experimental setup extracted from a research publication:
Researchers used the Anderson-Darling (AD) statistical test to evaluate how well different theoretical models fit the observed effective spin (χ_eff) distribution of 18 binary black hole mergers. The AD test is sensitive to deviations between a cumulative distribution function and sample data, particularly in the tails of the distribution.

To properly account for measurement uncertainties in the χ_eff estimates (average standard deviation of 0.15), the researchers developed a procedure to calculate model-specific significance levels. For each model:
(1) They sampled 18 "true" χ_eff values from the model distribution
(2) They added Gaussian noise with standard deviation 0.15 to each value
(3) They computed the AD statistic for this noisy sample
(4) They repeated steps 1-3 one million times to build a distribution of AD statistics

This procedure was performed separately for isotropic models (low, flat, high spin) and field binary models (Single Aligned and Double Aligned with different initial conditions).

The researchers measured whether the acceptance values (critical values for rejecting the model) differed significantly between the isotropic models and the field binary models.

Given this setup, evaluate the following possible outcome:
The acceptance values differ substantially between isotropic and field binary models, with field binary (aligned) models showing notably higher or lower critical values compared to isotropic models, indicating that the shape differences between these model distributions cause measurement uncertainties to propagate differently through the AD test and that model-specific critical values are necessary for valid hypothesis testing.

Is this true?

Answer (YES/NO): NO